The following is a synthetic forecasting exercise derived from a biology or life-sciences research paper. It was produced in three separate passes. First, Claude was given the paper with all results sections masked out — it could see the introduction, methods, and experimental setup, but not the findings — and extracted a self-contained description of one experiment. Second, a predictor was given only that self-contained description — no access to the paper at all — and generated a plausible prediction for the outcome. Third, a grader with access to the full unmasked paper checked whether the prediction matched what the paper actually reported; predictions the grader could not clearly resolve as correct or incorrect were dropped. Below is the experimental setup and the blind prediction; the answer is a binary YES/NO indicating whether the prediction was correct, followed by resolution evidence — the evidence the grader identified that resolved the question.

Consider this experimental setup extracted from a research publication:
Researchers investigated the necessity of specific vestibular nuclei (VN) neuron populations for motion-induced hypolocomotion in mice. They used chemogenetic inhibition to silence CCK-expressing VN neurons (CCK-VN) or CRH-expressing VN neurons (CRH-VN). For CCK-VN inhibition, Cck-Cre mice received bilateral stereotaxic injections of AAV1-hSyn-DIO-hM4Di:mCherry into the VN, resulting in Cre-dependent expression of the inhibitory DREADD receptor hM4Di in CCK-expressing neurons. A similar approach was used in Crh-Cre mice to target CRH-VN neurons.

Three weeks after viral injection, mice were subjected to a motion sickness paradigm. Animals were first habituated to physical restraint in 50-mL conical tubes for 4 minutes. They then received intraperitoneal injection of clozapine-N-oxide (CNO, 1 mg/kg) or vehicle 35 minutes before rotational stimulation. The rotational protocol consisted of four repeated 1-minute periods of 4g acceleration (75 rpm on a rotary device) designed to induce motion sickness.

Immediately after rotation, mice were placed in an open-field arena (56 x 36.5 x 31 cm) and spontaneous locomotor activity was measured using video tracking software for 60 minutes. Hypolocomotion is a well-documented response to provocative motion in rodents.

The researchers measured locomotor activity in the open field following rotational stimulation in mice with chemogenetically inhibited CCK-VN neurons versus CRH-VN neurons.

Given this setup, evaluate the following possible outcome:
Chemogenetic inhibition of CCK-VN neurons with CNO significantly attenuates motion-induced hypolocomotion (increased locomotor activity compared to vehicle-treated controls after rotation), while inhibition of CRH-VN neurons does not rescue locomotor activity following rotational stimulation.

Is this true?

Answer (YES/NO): NO